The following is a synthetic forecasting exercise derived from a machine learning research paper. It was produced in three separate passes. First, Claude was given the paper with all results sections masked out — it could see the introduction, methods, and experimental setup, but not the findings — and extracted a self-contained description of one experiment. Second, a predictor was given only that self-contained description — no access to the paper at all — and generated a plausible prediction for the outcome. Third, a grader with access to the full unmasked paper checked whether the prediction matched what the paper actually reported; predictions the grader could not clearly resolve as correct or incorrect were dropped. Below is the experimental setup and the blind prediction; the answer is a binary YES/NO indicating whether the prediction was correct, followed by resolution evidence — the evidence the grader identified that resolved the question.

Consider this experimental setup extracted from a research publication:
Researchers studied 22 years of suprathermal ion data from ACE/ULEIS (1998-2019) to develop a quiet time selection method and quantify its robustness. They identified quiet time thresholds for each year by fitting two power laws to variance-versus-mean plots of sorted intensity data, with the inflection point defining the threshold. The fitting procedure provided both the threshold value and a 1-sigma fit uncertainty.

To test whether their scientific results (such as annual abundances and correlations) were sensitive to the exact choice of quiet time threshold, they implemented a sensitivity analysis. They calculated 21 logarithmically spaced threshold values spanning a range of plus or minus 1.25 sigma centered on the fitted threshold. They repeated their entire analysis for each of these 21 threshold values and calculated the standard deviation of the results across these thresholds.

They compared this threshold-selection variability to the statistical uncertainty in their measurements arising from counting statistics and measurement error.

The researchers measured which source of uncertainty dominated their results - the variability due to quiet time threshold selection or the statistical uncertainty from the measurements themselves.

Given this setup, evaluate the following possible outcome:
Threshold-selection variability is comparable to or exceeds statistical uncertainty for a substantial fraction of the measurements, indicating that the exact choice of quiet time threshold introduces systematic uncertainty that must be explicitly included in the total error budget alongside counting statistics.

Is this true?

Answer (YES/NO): NO